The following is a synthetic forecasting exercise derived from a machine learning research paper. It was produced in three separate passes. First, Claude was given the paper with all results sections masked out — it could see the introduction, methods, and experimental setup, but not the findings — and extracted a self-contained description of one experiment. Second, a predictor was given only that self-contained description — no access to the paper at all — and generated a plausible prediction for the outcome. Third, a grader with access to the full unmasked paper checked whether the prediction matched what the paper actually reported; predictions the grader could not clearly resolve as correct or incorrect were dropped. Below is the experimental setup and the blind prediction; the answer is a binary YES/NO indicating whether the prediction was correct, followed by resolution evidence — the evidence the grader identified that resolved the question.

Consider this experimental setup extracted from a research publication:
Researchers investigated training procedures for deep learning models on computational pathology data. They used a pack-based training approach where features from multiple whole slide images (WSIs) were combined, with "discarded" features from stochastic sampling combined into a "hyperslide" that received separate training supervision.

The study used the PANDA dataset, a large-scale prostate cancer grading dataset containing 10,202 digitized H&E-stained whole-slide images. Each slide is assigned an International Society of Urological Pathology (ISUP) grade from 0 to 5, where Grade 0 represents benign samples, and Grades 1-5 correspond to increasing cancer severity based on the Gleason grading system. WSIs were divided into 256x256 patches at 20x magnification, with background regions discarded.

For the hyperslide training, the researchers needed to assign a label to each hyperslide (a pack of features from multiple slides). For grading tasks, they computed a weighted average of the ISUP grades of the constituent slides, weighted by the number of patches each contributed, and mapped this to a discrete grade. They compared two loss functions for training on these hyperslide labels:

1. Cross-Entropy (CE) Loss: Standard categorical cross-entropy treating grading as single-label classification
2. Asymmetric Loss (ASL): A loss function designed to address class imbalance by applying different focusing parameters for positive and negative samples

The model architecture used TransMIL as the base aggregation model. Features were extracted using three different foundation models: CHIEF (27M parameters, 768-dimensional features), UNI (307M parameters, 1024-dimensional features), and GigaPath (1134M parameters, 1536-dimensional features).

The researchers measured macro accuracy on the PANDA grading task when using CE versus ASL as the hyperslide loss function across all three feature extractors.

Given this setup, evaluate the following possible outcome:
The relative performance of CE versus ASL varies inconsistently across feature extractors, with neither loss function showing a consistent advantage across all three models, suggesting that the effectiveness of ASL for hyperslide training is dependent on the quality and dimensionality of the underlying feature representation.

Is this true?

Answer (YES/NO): YES